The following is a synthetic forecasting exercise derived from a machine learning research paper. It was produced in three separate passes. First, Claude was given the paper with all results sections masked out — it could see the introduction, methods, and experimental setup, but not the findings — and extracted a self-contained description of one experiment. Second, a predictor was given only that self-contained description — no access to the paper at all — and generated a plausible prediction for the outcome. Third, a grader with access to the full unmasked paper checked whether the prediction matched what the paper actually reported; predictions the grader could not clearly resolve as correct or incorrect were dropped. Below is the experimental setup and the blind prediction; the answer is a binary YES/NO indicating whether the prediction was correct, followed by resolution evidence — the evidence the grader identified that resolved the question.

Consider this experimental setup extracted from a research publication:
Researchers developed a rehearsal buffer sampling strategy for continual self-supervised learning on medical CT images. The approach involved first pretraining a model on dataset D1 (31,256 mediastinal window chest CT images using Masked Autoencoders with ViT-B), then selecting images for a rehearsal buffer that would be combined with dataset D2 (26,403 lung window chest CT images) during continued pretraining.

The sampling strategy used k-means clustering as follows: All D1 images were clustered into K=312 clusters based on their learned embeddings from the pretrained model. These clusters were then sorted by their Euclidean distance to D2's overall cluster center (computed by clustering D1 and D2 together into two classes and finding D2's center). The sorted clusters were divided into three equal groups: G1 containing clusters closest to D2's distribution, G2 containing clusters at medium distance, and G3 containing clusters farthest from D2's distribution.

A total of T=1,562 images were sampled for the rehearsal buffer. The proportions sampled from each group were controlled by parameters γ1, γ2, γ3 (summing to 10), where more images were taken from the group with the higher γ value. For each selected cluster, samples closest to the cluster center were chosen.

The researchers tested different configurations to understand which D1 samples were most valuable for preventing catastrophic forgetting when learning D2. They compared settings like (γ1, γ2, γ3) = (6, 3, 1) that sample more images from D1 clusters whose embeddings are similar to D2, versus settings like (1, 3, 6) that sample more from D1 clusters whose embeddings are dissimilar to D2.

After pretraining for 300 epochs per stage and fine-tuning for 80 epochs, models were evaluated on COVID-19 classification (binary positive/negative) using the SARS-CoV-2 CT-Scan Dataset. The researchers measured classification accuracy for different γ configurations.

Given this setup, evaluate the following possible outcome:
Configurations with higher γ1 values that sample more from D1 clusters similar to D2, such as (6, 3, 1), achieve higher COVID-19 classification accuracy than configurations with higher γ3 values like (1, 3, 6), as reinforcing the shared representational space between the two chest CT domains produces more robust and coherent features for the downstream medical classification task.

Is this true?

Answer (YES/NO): YES